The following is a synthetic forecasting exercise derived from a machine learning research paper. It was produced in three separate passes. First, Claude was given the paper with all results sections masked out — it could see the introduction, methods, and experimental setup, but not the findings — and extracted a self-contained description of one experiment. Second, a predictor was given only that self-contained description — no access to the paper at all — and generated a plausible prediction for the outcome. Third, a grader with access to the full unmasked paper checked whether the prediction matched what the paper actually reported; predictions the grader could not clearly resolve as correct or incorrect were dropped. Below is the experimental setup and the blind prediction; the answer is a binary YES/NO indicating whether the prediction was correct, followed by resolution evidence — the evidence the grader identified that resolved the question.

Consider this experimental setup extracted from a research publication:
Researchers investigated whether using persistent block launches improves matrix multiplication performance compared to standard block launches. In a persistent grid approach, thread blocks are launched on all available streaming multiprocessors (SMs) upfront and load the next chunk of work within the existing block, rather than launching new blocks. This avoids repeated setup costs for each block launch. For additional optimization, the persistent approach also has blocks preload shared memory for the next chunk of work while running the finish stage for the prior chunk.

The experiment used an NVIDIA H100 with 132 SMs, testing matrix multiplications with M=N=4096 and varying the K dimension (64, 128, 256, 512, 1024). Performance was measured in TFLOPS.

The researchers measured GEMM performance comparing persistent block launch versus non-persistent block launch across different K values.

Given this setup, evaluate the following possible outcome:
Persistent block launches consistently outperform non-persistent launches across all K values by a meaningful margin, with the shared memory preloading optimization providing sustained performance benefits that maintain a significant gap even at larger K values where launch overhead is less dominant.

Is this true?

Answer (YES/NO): NO